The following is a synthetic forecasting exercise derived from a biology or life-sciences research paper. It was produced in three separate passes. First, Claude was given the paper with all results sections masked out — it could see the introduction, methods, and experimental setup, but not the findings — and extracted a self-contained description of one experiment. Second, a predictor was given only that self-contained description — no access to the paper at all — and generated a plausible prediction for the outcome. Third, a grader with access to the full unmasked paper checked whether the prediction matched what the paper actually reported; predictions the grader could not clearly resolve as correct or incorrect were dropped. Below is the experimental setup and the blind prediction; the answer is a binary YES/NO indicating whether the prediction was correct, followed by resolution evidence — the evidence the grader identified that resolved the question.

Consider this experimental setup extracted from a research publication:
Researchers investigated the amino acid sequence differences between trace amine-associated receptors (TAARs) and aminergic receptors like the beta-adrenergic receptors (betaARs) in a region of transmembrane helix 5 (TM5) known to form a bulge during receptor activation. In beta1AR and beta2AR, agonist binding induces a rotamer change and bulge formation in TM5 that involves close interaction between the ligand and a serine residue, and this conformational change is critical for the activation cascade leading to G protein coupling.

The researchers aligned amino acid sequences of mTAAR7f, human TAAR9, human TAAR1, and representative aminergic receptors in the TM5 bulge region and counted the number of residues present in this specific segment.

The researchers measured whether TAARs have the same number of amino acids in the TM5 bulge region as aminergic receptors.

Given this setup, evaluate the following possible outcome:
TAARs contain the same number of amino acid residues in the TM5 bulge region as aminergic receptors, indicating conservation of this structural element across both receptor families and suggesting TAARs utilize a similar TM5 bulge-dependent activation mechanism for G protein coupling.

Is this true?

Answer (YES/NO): NO